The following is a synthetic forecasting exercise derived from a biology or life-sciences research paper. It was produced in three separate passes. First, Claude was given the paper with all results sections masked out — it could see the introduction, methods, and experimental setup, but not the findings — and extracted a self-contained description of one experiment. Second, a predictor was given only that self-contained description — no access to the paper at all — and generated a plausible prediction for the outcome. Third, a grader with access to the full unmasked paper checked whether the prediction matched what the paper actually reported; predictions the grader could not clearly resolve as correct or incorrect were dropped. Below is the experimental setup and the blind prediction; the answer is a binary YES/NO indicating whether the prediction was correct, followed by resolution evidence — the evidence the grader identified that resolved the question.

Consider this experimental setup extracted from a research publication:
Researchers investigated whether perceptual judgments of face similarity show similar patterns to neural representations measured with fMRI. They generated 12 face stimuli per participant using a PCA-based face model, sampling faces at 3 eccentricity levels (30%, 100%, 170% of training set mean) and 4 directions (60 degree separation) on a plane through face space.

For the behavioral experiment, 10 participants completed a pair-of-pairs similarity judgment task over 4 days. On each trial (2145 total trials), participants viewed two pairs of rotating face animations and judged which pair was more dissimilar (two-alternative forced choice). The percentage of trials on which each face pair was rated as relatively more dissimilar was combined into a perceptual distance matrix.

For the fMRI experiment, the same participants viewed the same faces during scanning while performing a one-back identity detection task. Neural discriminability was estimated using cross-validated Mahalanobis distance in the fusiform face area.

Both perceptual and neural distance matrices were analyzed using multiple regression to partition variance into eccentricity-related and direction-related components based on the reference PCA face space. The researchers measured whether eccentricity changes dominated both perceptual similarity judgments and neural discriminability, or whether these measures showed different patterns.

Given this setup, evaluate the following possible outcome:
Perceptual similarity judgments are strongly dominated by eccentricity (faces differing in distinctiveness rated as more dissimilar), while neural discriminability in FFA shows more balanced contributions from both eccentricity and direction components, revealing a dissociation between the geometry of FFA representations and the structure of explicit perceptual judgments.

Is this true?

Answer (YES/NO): NO